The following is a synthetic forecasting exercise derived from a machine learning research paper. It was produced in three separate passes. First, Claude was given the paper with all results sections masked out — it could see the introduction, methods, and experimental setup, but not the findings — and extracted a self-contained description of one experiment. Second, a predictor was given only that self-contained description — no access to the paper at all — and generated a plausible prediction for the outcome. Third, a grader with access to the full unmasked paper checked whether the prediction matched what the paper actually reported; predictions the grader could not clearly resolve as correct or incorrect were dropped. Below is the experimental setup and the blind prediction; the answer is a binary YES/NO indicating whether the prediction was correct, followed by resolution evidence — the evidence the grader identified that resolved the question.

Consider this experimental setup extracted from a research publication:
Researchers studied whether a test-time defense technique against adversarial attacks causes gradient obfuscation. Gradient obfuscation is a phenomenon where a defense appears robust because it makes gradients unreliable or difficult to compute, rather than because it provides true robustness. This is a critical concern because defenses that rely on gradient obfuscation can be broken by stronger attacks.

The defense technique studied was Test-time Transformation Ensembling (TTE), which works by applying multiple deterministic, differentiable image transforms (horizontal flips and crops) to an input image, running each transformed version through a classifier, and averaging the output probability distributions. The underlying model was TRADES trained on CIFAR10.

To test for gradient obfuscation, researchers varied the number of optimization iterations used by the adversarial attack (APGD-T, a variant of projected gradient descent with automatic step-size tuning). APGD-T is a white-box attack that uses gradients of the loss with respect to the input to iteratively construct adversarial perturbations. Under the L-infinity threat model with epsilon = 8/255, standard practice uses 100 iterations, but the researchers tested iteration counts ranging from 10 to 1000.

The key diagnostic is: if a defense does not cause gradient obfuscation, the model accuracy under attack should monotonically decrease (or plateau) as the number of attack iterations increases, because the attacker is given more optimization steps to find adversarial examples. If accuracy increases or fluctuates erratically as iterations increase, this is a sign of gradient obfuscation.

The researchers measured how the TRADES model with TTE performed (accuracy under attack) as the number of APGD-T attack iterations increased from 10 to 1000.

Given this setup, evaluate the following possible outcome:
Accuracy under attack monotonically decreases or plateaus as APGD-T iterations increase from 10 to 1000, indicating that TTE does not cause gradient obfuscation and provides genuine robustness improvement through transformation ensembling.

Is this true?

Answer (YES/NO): YES